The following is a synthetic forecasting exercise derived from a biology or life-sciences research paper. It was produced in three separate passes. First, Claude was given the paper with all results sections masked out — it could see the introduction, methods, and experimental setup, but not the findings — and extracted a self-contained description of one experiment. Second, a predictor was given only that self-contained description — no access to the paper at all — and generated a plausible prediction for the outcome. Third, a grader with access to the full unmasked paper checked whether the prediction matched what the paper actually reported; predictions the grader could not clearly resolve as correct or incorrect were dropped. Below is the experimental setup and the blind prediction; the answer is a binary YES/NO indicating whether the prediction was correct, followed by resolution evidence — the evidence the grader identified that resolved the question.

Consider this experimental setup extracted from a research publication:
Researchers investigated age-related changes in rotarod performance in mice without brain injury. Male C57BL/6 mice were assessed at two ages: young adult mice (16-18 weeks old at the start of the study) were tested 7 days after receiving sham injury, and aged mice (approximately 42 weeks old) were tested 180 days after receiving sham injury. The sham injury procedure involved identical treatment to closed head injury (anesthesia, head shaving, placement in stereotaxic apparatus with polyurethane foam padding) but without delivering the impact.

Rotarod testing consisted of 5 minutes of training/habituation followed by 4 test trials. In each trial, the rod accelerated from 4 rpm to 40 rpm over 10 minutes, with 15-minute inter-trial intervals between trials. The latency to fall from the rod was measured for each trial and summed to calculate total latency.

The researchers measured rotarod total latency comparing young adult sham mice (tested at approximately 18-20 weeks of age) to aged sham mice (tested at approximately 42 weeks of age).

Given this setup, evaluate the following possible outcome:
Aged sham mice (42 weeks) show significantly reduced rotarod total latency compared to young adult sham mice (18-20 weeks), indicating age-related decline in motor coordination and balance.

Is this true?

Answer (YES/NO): YES